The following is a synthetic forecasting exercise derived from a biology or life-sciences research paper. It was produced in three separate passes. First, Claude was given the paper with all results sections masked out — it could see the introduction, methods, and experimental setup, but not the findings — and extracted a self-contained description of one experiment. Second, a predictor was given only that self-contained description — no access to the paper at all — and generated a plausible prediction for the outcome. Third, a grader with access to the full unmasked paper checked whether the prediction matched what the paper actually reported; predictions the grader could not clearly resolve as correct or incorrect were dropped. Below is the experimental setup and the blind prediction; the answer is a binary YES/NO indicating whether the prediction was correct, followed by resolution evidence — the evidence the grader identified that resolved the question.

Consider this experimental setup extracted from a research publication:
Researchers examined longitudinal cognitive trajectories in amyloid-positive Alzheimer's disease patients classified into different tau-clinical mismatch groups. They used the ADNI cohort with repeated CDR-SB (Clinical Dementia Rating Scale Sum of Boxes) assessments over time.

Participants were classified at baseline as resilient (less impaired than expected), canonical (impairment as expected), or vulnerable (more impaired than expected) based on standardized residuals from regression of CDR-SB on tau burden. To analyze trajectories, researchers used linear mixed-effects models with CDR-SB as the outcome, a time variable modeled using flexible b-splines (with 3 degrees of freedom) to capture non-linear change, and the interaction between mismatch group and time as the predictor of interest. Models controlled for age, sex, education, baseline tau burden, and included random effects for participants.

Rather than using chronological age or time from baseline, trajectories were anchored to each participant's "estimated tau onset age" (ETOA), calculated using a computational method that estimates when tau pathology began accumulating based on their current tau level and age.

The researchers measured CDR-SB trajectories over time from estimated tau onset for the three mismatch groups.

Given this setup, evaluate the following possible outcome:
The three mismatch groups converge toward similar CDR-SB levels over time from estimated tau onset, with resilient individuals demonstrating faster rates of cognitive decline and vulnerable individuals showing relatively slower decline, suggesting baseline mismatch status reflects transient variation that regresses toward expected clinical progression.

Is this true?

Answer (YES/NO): NO